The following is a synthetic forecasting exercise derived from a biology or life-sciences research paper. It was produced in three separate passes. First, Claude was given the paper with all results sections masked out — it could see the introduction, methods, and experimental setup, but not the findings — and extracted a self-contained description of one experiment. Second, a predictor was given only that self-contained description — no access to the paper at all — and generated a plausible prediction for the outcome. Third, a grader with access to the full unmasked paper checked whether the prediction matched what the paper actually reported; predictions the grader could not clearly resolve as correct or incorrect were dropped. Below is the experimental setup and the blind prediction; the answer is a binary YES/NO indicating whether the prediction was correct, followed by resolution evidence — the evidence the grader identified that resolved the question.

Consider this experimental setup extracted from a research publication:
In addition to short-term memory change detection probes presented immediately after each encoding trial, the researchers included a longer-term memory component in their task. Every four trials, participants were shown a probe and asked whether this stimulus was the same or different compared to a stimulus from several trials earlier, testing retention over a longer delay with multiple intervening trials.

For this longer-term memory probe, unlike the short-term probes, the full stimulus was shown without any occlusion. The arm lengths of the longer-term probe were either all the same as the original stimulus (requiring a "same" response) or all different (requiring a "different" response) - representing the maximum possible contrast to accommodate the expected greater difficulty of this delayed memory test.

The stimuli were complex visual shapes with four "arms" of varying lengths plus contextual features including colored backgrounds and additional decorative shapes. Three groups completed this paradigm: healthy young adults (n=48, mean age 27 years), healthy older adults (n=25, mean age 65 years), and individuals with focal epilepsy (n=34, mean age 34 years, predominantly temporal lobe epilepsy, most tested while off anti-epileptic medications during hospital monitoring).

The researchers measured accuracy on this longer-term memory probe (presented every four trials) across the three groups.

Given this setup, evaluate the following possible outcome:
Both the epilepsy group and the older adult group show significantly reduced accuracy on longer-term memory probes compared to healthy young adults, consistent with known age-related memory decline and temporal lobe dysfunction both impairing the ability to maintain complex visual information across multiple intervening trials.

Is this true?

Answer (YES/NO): NO